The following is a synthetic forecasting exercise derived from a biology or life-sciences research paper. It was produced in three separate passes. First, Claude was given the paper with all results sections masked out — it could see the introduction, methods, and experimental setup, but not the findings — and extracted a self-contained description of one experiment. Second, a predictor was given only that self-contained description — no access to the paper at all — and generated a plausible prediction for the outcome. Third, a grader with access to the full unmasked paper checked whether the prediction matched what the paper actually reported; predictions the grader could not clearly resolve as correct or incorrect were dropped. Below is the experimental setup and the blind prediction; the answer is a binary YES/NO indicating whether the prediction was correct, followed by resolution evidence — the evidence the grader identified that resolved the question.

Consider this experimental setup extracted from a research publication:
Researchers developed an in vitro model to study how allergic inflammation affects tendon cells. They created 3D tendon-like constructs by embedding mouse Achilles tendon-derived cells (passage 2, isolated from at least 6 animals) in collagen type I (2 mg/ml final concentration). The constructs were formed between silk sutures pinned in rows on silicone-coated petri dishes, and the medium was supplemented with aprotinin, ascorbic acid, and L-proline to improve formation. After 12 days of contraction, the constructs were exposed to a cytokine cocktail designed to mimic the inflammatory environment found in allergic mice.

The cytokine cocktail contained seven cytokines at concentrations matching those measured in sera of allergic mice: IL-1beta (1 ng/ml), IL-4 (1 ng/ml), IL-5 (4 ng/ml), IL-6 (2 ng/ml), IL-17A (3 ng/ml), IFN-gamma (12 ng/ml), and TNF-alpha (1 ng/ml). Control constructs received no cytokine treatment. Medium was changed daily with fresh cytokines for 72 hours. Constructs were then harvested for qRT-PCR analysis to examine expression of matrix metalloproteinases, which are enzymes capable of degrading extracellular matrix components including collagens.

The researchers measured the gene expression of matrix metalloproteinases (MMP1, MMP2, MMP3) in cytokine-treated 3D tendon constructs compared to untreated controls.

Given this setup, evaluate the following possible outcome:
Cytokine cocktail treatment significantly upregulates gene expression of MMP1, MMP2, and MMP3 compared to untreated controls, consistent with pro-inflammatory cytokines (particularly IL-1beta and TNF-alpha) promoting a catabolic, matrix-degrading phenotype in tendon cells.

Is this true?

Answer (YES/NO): YES